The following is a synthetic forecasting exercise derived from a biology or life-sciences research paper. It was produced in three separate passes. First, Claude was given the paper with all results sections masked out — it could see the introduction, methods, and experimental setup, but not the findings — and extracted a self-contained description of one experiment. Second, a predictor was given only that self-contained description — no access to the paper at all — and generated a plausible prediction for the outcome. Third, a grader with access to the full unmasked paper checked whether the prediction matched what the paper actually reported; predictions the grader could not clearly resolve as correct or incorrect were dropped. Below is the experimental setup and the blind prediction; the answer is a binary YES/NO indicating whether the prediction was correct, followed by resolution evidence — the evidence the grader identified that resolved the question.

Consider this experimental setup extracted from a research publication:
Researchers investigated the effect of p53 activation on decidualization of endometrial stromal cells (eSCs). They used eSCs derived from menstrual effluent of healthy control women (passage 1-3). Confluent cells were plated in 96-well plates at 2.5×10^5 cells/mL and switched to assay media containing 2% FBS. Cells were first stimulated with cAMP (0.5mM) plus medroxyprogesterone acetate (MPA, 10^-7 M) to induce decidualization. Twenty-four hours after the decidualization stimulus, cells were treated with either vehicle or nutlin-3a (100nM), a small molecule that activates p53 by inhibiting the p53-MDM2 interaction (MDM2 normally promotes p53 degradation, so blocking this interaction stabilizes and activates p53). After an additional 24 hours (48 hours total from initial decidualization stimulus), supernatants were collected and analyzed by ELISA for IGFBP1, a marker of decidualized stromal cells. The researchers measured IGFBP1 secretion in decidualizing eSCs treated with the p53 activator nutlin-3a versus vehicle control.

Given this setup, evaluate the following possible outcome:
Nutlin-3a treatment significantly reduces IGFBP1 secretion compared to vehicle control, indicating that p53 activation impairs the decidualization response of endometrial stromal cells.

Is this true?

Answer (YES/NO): NO